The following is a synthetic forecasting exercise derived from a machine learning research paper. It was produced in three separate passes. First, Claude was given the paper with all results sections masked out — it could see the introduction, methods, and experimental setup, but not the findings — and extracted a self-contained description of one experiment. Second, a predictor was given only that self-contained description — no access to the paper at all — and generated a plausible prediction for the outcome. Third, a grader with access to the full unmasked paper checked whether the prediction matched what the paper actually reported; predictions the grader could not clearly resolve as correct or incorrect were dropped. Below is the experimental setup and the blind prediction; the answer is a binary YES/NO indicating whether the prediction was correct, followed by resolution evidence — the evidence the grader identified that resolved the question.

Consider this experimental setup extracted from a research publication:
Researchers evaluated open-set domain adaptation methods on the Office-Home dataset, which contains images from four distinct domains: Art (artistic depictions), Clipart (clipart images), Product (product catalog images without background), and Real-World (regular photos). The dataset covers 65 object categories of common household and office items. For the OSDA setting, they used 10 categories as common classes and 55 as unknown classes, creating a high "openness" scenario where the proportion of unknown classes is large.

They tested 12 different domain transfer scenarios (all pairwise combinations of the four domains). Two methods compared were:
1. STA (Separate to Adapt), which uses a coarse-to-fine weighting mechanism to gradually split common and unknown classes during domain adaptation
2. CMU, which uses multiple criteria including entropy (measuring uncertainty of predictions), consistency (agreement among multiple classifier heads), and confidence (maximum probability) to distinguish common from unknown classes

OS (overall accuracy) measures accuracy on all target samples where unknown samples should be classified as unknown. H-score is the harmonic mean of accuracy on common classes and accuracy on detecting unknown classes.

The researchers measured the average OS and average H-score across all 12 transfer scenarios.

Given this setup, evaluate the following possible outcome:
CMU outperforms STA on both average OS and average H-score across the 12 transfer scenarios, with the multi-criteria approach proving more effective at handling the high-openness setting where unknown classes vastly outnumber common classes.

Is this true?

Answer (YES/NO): NO